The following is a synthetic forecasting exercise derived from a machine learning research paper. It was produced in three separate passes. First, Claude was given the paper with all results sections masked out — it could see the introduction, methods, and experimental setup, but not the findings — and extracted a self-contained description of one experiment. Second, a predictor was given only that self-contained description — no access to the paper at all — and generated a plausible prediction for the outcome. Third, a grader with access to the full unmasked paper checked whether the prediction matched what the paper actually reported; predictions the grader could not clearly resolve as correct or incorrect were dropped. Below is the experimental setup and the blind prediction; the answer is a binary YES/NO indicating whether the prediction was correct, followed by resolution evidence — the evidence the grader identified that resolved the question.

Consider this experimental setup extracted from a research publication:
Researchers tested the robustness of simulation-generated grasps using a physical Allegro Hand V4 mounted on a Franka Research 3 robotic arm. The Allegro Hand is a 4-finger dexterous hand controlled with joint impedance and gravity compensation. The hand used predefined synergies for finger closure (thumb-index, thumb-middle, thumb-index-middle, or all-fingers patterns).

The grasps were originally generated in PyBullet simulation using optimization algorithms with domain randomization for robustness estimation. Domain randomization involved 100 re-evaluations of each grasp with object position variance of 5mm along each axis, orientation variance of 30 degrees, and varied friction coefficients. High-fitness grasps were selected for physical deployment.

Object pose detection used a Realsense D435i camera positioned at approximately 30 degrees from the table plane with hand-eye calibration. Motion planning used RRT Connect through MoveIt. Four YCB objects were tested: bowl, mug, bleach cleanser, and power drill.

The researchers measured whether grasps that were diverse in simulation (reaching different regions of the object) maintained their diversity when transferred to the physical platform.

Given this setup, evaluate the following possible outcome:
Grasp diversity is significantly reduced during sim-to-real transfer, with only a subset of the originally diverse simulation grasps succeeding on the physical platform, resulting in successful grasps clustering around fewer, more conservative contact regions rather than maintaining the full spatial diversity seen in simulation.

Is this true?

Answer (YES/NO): NO